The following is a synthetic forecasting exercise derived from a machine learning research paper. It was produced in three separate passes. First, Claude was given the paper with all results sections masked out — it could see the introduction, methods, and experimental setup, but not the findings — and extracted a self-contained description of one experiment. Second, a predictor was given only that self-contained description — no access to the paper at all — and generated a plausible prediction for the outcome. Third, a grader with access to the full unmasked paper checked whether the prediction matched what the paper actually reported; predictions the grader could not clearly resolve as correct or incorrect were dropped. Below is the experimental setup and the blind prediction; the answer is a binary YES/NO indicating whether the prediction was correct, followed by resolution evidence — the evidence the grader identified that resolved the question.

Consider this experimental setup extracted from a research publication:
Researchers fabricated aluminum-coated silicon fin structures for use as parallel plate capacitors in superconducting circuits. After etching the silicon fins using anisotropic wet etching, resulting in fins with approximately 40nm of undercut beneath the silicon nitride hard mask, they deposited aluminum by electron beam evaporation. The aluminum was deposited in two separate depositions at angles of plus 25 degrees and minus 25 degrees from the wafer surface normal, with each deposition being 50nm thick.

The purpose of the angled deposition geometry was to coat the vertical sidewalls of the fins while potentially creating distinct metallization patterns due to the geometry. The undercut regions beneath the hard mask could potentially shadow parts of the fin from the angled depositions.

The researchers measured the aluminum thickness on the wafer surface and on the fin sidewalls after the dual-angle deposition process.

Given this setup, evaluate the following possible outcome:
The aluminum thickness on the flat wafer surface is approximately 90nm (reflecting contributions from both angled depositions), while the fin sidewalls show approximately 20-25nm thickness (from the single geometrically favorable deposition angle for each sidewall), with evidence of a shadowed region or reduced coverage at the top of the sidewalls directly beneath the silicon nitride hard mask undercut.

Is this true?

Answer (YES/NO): NO